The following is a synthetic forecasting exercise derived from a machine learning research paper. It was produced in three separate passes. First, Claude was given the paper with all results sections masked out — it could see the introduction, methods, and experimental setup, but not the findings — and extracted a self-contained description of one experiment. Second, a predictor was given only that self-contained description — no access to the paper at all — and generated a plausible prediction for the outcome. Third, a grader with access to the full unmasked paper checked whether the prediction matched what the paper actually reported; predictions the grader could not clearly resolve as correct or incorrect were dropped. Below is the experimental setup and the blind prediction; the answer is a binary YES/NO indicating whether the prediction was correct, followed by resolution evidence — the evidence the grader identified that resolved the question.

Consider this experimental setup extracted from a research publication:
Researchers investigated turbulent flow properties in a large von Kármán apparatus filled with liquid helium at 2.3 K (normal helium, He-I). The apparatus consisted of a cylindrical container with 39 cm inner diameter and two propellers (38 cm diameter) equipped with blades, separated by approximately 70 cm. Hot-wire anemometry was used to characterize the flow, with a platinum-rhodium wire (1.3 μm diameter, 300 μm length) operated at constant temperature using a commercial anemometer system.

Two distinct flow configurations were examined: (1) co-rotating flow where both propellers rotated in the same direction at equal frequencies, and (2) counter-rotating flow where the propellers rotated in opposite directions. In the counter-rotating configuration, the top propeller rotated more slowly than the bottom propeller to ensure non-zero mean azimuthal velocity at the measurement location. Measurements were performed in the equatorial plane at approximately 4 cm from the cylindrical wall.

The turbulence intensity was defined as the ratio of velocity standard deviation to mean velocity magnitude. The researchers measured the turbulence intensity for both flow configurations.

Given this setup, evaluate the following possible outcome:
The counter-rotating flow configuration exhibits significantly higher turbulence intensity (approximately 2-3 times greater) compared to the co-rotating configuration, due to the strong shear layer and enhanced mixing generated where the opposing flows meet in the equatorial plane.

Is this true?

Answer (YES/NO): NO